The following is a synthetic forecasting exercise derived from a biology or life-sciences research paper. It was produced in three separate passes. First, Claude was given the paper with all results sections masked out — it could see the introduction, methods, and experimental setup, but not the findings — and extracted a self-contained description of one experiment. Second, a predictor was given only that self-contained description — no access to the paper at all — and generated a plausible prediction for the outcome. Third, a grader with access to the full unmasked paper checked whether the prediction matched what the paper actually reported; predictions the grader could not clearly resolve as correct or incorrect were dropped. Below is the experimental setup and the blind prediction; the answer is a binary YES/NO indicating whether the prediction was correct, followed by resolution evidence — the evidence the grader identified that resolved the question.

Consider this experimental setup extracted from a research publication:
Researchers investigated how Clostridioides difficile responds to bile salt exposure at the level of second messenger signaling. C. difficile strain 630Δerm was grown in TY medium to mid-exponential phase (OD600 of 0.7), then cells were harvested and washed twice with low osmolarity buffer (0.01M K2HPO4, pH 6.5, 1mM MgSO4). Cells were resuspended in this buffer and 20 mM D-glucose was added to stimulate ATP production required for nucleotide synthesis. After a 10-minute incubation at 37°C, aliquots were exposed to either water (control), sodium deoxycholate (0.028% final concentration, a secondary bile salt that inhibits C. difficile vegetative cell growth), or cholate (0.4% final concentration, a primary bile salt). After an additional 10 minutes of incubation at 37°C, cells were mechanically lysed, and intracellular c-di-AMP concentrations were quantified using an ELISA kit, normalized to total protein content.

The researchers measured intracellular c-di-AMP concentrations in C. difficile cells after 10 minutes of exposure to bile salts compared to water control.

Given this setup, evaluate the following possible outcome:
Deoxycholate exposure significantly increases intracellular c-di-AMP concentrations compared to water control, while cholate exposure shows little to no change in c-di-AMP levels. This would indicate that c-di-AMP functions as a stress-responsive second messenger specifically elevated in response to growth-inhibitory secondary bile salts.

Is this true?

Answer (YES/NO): NO